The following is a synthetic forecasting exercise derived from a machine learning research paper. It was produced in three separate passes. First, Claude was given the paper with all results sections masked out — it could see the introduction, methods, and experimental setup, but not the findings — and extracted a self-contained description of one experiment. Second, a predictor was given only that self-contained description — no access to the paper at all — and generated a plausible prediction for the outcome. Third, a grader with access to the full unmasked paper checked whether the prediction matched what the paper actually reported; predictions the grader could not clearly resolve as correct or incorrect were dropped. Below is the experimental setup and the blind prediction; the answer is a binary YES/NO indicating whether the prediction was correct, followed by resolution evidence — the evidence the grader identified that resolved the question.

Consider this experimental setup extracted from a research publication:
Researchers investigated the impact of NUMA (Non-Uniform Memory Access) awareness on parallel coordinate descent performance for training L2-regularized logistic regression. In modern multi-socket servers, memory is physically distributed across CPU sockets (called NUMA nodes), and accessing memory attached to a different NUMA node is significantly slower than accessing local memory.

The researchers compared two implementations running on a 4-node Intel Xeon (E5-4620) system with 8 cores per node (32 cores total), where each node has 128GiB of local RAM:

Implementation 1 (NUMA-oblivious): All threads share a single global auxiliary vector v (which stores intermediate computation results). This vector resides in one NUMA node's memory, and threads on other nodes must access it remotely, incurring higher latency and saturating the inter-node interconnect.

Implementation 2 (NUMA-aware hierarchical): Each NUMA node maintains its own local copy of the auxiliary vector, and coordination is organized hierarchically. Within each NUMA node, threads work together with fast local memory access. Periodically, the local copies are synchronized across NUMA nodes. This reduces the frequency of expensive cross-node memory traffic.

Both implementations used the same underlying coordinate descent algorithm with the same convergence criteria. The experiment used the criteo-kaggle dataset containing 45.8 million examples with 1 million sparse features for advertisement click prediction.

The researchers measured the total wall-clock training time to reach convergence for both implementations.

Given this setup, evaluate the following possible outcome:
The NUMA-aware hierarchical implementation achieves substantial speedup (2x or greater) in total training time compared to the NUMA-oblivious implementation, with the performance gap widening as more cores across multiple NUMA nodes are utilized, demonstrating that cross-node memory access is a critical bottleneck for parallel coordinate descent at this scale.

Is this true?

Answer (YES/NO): NO